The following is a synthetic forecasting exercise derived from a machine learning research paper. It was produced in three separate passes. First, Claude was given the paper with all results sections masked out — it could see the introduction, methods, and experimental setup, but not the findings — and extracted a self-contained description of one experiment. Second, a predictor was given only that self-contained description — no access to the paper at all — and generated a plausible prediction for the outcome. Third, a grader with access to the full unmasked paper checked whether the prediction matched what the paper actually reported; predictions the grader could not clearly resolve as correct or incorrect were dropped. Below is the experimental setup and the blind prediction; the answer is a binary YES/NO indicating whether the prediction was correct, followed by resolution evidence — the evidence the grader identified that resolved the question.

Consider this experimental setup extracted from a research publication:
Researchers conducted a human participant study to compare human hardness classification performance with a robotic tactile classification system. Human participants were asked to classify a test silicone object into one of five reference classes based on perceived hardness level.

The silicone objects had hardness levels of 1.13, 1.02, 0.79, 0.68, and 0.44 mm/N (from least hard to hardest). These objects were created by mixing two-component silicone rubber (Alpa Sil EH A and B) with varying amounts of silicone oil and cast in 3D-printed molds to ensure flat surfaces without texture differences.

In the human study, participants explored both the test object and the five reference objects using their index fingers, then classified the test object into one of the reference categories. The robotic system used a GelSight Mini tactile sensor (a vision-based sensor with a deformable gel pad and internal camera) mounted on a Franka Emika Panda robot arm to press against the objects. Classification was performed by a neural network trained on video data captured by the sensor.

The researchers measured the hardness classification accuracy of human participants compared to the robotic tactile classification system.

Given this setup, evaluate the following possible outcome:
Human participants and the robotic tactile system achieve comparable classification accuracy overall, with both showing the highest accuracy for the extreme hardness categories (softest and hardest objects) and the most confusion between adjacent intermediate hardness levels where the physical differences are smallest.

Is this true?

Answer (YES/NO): NO